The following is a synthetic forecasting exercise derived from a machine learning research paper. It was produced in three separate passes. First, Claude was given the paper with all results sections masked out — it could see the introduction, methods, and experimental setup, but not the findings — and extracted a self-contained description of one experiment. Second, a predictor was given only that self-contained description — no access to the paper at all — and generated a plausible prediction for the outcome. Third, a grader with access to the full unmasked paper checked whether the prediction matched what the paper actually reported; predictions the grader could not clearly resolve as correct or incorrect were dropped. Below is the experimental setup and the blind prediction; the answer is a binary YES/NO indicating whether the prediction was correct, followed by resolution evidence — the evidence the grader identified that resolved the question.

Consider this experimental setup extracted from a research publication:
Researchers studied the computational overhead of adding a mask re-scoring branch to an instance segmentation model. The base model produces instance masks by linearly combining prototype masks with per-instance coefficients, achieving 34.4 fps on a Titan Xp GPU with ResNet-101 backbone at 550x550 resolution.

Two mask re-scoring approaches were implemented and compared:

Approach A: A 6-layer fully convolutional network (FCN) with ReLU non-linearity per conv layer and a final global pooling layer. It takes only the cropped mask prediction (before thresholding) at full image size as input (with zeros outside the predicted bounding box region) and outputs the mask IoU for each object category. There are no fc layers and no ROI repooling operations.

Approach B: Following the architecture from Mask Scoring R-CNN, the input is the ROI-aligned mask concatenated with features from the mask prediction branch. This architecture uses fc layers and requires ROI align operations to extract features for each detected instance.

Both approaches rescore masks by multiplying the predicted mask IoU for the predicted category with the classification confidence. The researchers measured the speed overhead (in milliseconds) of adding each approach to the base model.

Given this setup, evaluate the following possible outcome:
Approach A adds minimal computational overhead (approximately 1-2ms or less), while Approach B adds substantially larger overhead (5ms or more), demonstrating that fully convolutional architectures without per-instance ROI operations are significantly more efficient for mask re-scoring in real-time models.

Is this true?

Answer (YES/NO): YES